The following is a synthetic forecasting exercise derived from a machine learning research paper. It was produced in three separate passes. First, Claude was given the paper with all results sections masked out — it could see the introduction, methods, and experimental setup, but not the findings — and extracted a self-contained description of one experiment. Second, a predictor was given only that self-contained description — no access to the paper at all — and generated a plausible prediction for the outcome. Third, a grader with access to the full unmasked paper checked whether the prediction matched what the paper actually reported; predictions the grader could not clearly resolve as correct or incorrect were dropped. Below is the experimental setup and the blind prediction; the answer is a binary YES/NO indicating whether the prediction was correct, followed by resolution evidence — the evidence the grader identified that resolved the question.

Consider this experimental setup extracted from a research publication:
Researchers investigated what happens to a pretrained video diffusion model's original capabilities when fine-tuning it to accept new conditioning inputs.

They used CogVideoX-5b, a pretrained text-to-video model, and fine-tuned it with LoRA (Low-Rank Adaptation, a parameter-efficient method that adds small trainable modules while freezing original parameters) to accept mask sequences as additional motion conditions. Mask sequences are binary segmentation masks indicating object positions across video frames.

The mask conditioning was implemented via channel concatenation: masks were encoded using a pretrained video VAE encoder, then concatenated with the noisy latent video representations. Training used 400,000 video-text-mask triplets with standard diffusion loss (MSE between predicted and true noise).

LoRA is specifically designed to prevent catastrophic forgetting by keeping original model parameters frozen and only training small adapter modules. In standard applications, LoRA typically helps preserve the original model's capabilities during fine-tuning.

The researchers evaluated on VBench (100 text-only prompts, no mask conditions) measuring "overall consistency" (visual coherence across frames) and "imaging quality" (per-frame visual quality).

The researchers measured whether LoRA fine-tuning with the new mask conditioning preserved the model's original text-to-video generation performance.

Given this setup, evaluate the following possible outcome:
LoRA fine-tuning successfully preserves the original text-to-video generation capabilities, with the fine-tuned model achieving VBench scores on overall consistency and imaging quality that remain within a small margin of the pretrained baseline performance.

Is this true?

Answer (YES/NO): NO